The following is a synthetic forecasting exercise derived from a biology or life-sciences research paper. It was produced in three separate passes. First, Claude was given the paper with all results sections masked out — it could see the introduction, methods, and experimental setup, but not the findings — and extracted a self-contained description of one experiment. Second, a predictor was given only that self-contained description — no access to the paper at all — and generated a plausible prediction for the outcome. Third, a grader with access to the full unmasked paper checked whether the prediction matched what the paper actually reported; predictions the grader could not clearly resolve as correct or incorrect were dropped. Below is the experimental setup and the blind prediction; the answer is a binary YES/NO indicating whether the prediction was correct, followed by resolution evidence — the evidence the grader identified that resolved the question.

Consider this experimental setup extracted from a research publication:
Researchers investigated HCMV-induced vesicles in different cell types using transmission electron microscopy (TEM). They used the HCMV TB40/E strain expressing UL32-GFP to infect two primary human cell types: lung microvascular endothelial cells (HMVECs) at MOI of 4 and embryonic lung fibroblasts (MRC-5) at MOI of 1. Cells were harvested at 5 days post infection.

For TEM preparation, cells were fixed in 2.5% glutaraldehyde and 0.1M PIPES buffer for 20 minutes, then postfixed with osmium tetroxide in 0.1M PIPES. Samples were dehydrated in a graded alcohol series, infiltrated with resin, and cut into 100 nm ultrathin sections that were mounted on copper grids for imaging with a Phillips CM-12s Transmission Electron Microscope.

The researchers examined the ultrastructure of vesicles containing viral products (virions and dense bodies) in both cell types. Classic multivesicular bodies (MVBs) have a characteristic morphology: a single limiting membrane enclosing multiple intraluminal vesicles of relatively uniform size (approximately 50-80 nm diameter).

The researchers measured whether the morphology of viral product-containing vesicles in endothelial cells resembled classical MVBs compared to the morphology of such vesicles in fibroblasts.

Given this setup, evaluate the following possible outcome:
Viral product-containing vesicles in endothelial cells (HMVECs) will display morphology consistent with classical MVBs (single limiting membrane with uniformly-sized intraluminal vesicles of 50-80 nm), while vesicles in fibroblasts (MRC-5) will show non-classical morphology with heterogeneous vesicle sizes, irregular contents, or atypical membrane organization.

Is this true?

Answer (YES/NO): NO